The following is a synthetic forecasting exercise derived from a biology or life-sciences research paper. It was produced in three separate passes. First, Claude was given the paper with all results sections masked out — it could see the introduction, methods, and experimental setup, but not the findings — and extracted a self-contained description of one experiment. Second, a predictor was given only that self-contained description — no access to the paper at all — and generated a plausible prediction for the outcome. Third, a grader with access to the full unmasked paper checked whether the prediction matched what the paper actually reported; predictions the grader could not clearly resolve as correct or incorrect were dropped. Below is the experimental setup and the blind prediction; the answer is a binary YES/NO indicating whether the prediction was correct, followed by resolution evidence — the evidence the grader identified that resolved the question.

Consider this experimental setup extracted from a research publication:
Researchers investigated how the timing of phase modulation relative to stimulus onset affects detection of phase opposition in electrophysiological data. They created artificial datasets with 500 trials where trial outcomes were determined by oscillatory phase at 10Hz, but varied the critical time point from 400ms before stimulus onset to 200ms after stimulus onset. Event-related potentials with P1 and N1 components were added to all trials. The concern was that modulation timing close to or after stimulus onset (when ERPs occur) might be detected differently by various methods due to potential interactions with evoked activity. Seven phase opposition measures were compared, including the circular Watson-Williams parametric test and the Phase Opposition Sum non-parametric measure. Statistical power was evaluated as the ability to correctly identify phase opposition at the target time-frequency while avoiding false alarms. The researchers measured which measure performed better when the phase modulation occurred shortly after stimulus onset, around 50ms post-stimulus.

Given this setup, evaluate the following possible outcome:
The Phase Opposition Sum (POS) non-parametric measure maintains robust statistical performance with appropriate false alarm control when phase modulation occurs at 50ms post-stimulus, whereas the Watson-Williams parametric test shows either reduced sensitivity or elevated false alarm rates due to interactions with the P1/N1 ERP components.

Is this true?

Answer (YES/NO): YES